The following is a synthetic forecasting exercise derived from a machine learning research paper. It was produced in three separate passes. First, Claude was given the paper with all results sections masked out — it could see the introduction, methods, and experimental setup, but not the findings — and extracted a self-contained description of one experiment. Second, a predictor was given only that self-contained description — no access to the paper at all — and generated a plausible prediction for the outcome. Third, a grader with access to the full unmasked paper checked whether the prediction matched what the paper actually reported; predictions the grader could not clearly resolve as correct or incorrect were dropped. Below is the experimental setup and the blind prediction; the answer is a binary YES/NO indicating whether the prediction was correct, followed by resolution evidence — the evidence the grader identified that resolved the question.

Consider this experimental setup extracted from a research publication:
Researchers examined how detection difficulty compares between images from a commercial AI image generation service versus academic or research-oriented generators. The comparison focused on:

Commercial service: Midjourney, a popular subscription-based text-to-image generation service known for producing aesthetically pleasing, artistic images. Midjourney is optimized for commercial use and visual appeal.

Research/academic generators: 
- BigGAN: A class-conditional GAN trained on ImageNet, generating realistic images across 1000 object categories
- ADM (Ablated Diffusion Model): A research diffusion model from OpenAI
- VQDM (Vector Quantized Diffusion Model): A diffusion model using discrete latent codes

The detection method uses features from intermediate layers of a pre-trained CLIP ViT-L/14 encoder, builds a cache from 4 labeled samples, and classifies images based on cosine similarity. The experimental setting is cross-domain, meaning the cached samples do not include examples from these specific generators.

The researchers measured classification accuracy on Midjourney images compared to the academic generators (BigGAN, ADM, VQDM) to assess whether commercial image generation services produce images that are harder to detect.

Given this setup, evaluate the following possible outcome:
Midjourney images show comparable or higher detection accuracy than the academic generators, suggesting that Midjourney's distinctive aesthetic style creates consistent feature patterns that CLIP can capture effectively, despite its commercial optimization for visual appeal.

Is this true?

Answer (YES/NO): NO